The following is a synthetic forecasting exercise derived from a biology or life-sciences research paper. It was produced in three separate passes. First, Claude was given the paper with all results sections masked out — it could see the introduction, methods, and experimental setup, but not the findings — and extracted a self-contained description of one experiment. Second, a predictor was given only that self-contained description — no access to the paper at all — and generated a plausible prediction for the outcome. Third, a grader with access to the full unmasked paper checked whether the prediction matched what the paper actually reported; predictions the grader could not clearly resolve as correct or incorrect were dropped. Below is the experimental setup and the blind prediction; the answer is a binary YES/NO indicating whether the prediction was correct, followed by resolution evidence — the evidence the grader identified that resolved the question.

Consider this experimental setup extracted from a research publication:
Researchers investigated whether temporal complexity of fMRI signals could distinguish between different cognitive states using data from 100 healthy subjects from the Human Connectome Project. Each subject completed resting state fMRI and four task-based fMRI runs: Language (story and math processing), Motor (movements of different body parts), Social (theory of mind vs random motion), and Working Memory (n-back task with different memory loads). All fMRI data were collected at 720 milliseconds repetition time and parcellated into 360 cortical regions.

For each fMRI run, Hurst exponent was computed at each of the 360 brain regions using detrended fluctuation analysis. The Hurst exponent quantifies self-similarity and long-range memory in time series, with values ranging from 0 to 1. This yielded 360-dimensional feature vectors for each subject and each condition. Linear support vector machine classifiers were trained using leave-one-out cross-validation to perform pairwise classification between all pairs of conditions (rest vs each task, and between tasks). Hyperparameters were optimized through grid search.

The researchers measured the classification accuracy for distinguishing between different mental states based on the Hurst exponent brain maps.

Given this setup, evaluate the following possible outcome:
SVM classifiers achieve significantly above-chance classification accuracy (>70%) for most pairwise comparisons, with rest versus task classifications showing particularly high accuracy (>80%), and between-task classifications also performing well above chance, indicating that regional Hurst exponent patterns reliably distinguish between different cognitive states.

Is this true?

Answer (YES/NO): YES